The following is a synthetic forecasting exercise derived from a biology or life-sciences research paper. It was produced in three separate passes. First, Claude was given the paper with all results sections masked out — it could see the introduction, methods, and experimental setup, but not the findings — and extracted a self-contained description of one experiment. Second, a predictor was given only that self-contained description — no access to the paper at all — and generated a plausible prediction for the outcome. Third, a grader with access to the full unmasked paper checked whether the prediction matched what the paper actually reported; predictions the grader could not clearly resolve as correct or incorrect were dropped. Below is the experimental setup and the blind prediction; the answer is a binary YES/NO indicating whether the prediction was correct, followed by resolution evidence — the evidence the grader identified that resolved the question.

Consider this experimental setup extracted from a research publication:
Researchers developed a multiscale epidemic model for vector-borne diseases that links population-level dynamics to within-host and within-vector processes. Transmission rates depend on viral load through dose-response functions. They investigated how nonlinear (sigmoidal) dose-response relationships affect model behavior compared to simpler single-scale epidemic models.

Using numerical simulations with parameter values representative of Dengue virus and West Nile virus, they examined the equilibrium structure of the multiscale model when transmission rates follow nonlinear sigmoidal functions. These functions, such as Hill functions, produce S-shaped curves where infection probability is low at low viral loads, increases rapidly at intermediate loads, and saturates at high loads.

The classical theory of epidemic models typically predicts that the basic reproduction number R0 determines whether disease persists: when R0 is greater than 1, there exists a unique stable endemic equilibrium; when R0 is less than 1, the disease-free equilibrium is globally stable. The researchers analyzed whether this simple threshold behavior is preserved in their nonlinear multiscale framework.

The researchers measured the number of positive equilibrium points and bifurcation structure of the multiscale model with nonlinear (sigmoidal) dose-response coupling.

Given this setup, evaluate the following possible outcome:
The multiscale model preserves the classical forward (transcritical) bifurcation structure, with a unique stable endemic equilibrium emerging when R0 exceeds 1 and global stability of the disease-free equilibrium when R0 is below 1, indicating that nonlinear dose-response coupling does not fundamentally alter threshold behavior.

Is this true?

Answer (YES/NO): NO